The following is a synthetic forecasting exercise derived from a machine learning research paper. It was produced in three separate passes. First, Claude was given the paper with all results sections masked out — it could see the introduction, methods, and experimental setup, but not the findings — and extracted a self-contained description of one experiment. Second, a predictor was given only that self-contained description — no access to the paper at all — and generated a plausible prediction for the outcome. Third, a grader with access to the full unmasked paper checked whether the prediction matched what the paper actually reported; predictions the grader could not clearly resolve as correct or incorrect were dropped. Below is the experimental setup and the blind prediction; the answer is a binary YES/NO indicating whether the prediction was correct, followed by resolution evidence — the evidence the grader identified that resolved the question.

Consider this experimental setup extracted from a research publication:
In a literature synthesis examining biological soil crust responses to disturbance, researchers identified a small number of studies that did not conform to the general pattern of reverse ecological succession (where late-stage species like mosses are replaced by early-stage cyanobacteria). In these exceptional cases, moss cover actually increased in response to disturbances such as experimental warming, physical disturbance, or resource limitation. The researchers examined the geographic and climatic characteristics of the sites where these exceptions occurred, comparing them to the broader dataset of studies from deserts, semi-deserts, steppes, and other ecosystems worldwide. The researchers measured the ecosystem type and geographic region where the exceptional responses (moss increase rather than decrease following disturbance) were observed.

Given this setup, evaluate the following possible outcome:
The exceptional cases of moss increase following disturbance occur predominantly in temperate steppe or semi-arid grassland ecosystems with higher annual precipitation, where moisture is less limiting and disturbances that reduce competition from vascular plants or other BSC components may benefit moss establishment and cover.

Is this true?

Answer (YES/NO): NO